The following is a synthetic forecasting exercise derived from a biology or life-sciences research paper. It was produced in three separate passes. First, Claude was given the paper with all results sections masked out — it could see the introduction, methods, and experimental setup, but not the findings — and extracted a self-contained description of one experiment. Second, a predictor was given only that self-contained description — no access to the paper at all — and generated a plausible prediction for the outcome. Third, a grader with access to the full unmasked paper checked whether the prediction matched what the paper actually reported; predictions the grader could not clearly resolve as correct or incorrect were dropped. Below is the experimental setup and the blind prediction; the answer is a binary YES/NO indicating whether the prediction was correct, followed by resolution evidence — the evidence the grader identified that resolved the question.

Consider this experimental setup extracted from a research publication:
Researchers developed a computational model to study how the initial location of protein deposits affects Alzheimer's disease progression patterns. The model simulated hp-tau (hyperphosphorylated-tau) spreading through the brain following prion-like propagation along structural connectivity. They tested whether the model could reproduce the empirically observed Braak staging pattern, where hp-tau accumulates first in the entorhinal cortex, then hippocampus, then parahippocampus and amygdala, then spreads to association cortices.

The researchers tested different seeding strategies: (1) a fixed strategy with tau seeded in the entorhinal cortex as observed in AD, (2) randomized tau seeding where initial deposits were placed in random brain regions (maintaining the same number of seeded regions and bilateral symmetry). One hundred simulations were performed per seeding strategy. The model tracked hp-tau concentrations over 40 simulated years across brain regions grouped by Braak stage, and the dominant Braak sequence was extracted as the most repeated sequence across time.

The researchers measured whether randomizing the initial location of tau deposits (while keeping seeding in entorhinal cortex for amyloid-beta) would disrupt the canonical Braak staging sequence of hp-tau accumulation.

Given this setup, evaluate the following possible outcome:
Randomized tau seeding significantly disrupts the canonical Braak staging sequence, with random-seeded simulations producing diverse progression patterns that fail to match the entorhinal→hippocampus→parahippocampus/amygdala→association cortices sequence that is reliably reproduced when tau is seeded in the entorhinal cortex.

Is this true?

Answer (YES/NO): YES